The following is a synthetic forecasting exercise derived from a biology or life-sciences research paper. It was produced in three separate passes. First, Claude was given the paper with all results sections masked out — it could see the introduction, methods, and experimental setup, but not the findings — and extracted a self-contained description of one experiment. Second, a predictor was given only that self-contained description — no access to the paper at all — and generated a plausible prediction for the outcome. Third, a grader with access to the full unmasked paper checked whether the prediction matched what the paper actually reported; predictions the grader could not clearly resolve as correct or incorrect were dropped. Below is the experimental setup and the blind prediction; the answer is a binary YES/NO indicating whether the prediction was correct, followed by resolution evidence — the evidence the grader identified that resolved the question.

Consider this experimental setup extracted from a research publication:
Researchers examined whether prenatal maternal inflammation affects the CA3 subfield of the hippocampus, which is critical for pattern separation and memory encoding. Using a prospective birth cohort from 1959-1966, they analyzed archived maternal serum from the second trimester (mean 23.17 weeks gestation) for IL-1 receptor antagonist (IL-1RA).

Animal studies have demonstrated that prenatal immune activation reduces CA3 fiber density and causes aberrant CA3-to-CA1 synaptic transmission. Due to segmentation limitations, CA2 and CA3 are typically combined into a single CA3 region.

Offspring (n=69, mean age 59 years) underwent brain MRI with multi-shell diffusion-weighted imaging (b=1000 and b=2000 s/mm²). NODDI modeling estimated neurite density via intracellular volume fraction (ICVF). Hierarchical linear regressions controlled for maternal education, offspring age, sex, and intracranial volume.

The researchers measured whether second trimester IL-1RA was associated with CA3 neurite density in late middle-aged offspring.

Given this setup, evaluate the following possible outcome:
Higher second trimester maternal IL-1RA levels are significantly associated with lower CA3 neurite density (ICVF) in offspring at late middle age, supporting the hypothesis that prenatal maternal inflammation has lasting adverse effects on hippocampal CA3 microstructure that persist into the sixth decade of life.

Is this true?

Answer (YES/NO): NO